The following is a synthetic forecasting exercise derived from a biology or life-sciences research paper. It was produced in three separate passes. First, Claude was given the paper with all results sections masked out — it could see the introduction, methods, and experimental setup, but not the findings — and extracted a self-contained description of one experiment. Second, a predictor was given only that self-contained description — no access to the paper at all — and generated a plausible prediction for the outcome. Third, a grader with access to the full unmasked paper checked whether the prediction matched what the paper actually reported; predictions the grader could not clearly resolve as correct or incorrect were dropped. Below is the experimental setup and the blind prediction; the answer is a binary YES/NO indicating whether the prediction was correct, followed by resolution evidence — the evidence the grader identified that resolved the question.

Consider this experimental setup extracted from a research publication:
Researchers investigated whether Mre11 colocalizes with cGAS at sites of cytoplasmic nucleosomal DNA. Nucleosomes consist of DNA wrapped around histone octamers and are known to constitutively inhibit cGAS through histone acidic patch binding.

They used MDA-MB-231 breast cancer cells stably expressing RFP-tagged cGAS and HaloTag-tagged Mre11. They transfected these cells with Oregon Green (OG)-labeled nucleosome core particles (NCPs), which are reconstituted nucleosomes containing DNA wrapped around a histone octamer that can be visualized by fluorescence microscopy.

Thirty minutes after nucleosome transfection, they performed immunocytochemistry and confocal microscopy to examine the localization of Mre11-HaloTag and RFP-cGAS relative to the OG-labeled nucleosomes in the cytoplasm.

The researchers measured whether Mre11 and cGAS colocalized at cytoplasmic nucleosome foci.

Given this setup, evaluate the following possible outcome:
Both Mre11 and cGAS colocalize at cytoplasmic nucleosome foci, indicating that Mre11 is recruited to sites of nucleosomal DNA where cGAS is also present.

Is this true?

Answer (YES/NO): YES